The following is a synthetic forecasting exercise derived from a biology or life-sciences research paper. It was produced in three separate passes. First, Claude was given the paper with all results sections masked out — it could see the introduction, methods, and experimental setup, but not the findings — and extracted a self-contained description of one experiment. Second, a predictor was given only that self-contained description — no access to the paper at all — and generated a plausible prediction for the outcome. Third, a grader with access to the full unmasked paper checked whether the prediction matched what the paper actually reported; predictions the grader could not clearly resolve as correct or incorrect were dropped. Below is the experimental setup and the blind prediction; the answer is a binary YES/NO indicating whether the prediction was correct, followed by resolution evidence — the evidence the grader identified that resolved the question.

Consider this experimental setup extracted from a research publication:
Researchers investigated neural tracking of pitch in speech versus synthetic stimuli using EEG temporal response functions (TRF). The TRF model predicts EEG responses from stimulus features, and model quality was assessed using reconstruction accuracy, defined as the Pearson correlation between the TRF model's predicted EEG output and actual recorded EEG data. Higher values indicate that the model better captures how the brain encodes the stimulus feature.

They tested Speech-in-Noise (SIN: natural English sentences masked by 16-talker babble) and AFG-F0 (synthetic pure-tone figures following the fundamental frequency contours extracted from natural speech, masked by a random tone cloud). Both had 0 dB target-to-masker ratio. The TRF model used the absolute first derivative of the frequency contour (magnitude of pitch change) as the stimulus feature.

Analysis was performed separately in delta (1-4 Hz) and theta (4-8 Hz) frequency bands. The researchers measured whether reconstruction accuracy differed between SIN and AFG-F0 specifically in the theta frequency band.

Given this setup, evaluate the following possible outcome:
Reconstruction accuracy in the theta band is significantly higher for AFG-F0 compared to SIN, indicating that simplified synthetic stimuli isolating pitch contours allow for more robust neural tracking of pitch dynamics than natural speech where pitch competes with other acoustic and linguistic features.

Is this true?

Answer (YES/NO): YES